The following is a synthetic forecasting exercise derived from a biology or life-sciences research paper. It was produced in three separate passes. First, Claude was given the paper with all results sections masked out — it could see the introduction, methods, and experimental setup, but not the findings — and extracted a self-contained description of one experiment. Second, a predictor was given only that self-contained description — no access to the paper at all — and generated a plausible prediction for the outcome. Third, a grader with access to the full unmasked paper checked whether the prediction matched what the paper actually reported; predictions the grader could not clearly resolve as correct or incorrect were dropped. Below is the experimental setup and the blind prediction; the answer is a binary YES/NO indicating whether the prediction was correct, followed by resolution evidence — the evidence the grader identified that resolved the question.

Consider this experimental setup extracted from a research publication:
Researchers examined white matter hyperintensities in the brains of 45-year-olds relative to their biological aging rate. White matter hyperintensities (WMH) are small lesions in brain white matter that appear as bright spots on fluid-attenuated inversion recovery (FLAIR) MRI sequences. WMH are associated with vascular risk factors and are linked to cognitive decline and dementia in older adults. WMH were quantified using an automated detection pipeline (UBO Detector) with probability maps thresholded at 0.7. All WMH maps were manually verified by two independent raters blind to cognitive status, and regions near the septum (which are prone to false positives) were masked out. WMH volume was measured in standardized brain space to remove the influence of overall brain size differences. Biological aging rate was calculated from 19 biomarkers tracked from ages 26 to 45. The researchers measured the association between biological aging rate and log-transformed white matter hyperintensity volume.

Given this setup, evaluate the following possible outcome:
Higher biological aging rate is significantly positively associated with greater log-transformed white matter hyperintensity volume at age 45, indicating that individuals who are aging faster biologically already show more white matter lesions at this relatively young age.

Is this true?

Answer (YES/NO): YES